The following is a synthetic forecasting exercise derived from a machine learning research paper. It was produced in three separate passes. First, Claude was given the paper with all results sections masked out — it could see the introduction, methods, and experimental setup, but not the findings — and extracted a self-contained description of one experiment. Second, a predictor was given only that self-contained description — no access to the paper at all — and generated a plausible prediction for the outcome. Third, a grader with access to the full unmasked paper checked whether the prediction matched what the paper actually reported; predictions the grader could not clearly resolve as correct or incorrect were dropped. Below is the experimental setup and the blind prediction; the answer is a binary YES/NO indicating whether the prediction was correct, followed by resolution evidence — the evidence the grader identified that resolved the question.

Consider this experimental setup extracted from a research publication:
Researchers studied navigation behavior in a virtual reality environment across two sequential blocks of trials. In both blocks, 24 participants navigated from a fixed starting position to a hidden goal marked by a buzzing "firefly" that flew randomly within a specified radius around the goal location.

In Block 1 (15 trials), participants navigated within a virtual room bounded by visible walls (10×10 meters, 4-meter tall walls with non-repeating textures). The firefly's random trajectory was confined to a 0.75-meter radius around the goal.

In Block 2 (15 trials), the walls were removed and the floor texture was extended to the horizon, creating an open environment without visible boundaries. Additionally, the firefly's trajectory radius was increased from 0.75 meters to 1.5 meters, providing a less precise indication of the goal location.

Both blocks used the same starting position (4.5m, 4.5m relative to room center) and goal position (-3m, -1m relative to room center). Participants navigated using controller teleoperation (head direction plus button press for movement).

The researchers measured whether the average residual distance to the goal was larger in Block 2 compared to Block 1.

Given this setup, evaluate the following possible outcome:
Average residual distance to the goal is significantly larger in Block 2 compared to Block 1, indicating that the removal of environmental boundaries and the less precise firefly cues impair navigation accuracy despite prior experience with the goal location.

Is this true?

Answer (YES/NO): YES